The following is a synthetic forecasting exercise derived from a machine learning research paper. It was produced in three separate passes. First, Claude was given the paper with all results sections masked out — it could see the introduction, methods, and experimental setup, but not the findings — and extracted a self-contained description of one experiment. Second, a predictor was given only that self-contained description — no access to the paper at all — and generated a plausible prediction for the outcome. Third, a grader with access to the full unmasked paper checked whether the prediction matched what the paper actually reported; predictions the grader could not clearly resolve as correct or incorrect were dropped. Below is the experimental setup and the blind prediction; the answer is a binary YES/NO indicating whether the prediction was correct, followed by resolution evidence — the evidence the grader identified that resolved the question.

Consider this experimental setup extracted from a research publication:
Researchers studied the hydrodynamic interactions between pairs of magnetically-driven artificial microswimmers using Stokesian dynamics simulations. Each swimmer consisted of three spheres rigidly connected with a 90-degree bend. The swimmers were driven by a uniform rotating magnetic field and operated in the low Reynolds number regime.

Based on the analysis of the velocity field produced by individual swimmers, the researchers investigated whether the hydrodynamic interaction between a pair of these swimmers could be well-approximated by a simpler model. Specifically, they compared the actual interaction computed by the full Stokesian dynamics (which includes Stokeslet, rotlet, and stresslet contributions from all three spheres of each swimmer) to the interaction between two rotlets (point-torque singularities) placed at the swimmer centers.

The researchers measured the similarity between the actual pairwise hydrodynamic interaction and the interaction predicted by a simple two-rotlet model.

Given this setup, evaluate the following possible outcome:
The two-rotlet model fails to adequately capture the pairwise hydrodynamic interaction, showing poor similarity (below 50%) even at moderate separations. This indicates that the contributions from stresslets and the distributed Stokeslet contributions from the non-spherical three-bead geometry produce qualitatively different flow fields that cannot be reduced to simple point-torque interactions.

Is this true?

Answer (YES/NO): NO